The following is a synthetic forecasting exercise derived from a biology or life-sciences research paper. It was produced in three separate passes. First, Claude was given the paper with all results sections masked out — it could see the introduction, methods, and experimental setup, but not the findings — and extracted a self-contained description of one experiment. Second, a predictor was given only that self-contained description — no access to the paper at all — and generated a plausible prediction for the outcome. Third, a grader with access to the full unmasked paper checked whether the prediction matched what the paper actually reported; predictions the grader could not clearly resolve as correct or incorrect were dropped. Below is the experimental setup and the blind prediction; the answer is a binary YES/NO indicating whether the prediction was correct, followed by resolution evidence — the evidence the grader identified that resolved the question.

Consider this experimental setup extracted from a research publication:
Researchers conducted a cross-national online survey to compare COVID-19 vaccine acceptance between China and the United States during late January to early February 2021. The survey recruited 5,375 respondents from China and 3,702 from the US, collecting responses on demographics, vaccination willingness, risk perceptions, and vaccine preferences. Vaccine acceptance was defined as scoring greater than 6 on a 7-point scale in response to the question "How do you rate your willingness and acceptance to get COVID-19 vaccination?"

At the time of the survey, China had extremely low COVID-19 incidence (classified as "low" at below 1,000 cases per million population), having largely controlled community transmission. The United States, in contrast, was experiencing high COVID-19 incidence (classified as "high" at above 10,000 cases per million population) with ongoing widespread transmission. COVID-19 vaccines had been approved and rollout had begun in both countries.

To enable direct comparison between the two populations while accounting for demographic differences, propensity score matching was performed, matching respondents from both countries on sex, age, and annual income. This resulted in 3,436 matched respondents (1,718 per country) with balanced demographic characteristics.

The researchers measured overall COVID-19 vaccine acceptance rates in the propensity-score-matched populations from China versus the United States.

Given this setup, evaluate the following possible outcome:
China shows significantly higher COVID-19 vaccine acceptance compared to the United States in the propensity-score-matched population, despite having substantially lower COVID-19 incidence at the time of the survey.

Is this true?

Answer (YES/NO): YES